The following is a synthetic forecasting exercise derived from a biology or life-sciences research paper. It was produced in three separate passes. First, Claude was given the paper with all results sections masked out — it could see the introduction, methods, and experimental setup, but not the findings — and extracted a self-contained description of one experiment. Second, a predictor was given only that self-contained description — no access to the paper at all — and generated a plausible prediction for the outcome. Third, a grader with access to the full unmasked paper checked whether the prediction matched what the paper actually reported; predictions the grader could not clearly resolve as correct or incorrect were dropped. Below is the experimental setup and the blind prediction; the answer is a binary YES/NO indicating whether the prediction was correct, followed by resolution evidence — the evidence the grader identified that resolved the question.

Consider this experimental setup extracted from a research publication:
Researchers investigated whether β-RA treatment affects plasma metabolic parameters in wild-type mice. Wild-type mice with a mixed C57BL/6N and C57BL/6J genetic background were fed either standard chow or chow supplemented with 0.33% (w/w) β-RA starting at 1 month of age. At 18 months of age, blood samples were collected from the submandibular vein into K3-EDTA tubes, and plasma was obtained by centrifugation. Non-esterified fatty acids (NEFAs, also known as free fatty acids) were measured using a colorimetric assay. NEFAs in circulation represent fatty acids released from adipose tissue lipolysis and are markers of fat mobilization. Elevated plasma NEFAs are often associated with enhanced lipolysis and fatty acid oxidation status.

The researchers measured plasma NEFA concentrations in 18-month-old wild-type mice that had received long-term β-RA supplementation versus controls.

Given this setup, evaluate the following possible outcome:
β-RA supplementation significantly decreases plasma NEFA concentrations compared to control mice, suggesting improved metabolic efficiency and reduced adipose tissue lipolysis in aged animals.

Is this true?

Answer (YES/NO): NO